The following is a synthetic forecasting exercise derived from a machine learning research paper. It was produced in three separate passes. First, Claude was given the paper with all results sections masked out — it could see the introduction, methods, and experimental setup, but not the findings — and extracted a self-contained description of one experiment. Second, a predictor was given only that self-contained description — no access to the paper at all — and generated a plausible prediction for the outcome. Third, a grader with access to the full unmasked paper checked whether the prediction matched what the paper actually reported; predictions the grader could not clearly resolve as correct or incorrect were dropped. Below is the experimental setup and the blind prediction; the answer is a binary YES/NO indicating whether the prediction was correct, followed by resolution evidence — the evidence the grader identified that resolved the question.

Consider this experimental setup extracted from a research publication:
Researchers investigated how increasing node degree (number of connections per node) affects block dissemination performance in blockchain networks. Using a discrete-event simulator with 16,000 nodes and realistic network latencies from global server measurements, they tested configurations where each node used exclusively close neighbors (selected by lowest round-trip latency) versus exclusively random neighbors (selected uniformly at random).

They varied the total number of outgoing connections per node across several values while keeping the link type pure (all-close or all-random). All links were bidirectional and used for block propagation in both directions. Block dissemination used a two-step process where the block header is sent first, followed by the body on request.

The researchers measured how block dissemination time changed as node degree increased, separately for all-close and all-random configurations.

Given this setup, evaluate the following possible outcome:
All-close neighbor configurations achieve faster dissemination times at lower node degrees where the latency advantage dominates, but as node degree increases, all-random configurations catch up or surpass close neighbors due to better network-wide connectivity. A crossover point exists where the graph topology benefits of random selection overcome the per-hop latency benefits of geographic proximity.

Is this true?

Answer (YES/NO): NO